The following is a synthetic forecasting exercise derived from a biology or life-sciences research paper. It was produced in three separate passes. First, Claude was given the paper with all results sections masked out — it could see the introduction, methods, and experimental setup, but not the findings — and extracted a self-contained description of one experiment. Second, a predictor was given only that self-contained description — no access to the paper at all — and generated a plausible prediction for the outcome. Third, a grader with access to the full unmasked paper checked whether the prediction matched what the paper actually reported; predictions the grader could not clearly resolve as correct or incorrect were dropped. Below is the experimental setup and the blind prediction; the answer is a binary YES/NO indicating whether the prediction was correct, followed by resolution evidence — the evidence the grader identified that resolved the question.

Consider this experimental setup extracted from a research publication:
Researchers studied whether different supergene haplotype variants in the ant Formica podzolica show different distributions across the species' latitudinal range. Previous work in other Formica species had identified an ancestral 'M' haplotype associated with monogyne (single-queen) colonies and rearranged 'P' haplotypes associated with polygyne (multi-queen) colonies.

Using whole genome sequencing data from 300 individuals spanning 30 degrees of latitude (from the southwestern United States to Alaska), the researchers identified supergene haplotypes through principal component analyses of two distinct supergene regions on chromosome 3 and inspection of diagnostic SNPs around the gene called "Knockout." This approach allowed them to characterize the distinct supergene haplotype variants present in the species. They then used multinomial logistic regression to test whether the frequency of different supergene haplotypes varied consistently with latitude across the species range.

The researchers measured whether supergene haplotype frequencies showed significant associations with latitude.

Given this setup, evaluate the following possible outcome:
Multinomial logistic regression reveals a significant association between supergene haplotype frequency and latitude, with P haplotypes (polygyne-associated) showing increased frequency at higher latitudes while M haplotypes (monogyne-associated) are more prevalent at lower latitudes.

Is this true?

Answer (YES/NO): NO